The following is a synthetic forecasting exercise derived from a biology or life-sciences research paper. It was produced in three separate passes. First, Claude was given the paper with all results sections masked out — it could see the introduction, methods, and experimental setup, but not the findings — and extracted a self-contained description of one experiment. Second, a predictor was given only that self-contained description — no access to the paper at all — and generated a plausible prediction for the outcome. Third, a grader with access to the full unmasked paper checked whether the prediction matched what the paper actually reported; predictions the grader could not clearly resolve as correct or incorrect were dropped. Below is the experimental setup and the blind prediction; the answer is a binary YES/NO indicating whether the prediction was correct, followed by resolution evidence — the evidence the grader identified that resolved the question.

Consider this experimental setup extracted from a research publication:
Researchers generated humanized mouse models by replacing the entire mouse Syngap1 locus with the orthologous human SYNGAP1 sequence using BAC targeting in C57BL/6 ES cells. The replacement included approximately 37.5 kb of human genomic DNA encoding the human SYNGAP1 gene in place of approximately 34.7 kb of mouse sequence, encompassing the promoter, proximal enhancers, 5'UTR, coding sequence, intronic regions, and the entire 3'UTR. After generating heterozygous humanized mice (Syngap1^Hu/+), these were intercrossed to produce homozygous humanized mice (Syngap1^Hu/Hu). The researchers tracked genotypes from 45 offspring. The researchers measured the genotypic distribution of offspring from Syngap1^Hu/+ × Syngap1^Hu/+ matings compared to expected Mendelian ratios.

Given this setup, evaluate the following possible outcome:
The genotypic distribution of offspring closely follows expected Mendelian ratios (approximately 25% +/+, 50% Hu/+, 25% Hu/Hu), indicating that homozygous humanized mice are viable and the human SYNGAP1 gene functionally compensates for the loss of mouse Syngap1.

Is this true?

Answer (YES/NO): YES